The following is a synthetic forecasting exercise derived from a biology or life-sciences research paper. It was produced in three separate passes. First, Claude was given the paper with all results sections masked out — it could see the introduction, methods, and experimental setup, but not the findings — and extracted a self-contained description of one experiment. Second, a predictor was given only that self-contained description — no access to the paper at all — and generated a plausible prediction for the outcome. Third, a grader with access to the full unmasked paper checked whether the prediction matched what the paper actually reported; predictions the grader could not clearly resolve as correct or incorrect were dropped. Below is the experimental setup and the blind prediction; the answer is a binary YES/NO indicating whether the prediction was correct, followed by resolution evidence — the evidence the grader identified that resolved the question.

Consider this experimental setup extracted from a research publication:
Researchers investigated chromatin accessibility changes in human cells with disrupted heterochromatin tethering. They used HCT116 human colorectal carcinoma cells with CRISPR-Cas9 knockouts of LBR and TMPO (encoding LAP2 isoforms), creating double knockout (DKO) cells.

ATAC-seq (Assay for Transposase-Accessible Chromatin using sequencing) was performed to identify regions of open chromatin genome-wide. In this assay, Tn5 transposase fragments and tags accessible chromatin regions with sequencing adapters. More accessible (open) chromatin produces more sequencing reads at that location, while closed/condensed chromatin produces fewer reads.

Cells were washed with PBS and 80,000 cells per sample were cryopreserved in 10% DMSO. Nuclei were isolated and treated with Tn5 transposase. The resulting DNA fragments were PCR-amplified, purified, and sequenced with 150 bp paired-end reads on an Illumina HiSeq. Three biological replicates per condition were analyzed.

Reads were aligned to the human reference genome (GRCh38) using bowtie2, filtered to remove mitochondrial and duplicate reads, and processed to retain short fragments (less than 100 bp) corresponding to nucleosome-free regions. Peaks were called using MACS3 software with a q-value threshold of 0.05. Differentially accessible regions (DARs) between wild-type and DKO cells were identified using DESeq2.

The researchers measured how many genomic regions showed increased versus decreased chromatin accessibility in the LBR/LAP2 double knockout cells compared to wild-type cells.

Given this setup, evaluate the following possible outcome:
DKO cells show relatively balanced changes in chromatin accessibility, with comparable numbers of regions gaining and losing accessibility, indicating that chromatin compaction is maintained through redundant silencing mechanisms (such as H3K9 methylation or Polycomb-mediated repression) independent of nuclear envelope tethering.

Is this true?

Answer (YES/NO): NO